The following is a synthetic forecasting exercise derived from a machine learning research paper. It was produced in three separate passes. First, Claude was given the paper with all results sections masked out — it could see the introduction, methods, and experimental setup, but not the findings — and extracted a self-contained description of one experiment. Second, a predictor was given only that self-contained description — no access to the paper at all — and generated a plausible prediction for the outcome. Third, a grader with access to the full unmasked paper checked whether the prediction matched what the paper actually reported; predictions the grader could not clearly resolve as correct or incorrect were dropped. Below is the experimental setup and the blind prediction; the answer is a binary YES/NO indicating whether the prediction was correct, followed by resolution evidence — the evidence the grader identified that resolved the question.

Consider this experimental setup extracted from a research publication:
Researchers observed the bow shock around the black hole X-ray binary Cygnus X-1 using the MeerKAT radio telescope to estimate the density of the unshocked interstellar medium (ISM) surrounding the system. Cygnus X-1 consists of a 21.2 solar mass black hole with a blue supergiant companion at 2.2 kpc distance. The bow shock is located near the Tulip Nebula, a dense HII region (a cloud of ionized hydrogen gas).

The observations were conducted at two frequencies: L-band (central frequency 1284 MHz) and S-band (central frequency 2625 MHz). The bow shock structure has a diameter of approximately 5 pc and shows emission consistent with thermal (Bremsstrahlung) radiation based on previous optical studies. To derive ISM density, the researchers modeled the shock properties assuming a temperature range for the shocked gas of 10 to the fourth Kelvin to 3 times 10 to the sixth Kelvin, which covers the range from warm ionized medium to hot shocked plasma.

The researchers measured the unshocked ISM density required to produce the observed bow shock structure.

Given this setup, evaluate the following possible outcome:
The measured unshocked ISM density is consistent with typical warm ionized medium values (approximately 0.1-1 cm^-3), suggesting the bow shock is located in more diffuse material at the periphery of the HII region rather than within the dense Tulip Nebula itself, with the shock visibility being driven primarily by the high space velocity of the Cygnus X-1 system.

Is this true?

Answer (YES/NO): NO